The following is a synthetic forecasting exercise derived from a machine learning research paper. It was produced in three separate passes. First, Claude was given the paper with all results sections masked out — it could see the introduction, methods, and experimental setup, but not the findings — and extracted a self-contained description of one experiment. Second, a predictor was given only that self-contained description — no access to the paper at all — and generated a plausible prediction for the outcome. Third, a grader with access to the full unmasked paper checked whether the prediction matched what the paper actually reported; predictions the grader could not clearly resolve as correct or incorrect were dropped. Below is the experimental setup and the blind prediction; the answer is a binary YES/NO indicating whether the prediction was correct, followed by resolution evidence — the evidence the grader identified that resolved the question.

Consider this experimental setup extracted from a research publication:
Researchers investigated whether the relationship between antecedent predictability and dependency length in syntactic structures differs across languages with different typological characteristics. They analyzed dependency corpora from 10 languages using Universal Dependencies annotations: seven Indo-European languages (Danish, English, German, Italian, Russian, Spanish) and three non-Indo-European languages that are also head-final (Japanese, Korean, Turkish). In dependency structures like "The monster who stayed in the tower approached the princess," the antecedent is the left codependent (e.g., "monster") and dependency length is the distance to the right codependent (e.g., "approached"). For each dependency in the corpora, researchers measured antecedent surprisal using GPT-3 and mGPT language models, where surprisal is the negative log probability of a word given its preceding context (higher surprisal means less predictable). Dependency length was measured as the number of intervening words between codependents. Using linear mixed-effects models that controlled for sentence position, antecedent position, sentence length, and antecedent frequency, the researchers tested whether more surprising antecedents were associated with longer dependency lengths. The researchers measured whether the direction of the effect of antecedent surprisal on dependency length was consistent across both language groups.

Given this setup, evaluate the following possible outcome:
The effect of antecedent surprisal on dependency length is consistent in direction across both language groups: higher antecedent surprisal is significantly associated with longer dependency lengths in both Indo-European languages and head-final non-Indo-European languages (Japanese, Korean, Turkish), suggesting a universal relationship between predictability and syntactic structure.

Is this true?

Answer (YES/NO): NO